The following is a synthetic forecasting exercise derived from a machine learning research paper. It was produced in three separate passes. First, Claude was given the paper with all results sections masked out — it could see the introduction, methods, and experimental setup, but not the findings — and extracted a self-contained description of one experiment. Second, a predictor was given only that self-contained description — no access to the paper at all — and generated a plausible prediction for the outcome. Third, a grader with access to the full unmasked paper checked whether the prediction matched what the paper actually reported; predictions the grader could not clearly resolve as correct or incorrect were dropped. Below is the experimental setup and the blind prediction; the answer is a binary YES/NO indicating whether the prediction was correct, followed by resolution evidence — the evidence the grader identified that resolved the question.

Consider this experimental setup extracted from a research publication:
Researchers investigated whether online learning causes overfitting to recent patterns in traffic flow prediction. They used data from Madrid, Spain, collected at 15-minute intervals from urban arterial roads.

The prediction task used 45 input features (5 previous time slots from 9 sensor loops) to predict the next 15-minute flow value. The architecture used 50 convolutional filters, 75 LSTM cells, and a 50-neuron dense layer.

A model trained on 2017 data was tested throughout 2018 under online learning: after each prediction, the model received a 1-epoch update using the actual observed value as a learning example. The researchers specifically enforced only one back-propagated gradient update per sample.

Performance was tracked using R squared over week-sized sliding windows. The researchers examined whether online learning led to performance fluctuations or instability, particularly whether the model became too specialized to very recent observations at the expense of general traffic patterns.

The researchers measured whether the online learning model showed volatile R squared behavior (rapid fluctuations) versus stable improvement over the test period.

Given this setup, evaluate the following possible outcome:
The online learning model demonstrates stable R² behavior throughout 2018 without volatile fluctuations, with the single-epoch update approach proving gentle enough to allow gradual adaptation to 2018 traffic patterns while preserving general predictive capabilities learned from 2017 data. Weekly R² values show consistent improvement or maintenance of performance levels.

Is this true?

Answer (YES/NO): YES